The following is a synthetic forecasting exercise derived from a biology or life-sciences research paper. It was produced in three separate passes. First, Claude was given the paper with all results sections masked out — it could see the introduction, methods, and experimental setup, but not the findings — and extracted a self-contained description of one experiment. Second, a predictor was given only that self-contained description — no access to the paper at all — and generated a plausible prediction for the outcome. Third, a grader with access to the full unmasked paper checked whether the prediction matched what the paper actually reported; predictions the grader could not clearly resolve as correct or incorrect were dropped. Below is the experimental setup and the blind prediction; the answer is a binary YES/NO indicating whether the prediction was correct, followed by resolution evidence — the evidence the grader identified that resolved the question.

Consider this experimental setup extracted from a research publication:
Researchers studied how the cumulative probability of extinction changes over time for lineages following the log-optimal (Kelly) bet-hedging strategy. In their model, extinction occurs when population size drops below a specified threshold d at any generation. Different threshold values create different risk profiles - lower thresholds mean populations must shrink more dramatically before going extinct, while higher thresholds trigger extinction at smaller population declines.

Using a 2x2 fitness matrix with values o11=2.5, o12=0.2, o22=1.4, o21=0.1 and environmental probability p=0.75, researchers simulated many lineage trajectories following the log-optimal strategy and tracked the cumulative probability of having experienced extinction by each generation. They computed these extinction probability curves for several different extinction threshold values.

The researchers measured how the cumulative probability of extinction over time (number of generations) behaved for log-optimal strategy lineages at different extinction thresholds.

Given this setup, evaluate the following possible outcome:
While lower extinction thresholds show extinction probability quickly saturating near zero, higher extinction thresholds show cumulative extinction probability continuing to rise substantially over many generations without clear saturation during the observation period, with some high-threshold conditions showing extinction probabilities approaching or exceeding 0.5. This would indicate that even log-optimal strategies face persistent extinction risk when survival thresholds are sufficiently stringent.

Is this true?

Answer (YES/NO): NO